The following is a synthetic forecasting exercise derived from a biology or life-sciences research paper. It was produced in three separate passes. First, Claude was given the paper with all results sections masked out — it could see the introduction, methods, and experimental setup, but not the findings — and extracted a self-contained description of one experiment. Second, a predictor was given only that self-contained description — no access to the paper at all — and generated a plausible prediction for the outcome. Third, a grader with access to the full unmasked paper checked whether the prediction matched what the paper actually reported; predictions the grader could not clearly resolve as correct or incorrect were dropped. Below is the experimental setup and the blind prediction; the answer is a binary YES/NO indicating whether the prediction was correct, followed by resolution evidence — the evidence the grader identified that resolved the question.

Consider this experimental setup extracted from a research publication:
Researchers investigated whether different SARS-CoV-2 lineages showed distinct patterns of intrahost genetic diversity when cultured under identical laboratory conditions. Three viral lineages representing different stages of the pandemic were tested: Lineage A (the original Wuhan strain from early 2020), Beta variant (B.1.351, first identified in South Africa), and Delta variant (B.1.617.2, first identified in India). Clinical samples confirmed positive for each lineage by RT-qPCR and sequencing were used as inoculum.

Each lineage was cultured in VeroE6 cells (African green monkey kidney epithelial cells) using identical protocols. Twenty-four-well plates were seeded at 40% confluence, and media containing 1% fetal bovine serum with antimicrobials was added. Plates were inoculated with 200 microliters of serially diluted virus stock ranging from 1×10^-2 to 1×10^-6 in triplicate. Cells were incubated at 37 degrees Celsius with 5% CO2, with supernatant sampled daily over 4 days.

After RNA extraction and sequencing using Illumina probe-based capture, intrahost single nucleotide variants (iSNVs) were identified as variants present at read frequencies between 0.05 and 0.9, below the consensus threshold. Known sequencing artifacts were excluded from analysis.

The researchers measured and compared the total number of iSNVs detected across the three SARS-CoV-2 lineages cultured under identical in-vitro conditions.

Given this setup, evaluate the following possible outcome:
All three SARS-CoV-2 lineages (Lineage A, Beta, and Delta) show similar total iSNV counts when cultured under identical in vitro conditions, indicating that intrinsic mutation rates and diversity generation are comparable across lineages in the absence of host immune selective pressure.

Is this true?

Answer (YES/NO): NO